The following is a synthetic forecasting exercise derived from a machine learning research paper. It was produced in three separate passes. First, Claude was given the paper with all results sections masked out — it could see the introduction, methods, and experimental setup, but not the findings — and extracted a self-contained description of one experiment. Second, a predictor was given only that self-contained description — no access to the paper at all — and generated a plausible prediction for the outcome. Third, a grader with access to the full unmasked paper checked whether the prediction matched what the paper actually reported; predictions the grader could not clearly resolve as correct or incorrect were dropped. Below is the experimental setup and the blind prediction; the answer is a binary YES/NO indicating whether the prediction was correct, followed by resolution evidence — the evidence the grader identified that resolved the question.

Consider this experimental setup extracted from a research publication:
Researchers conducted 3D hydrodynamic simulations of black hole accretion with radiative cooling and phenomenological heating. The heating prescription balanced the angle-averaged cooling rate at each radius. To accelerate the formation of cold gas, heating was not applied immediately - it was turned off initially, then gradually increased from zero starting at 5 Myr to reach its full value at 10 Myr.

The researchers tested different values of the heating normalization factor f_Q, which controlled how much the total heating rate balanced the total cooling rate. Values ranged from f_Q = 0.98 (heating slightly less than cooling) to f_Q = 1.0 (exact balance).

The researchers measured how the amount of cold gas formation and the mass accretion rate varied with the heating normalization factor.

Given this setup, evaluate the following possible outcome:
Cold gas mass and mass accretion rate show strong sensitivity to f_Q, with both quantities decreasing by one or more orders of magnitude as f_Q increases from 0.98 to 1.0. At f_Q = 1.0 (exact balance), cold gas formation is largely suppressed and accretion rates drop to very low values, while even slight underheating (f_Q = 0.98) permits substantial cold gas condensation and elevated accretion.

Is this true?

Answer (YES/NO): NO